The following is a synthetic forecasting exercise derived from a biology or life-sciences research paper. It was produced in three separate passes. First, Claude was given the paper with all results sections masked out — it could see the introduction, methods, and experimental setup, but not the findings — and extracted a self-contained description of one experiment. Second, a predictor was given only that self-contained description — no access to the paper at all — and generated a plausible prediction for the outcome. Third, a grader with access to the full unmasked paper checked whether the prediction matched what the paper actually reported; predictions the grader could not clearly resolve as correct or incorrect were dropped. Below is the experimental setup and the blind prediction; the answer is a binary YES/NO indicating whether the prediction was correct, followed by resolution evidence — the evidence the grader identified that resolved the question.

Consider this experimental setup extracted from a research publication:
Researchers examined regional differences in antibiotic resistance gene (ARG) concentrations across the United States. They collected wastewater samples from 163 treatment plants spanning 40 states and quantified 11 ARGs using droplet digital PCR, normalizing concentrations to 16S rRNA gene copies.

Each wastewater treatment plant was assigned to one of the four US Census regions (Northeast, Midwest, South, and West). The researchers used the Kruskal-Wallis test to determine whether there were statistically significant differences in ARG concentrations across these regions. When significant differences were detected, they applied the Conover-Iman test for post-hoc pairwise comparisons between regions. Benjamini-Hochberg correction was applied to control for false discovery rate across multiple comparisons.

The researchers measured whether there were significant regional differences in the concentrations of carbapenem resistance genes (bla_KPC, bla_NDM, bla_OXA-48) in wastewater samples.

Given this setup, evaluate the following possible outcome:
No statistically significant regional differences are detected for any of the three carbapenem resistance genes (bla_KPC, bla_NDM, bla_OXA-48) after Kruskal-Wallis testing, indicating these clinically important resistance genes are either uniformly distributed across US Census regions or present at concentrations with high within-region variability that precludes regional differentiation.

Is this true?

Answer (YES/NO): NO